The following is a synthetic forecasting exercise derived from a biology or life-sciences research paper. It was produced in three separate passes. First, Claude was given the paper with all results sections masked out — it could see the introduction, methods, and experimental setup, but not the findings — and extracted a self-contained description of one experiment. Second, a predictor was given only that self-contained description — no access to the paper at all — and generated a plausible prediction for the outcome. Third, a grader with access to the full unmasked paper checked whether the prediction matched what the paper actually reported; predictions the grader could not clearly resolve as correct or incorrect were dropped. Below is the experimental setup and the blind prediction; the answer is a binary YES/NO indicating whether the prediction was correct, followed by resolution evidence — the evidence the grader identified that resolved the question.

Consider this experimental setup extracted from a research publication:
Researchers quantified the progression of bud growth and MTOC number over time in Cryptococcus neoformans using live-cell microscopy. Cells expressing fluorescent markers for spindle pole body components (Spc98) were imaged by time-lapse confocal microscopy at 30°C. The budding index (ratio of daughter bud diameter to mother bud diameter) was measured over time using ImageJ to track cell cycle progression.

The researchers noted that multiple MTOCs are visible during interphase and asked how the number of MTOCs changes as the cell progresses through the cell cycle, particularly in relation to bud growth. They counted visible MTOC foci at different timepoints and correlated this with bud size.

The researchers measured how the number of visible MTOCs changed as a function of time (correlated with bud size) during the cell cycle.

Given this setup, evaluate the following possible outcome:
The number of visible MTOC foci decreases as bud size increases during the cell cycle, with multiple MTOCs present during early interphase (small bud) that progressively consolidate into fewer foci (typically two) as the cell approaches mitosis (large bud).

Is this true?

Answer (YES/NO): NO